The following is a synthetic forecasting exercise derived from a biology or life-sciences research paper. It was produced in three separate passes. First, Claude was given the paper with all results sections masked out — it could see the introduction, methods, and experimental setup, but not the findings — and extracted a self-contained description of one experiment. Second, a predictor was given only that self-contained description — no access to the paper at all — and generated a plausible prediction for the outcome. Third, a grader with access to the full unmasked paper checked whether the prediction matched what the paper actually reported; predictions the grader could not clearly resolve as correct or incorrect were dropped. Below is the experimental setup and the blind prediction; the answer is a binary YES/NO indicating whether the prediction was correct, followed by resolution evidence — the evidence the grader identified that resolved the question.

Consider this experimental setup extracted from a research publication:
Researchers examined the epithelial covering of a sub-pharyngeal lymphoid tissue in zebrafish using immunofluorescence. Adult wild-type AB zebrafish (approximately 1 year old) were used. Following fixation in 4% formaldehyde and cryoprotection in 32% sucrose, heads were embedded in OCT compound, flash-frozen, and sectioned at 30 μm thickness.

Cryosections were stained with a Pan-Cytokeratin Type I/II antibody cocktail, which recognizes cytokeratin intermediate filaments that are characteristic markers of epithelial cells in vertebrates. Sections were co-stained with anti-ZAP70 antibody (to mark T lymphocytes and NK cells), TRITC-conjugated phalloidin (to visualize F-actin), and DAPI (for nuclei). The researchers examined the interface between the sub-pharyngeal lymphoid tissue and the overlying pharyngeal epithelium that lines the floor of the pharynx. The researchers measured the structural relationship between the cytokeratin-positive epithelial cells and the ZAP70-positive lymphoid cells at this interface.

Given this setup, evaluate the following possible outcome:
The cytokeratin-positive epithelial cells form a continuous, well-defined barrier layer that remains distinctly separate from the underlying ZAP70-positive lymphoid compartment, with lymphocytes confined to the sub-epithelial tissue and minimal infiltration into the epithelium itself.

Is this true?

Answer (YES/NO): NO